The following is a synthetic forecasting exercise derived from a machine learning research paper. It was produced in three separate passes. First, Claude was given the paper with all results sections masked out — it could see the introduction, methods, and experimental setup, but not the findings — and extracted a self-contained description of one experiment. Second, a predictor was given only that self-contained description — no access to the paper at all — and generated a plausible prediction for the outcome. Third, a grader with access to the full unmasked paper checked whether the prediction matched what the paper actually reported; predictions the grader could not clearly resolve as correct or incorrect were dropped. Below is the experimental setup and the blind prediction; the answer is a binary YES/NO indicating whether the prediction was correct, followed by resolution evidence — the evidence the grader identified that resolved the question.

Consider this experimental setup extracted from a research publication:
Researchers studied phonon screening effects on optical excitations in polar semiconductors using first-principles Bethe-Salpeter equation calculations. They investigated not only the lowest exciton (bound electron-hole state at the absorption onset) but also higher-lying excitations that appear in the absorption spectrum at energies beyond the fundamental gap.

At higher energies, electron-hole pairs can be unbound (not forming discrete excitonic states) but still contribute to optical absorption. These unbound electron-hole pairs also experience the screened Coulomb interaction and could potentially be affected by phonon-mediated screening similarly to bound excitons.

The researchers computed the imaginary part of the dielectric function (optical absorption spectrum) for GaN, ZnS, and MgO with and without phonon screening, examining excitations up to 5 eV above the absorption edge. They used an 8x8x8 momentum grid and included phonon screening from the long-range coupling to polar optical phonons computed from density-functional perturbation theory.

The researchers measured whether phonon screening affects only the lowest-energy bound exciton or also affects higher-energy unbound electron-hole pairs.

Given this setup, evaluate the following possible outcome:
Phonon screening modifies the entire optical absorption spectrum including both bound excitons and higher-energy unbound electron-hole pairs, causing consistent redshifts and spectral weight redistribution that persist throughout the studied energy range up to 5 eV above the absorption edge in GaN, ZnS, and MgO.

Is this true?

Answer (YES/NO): NO